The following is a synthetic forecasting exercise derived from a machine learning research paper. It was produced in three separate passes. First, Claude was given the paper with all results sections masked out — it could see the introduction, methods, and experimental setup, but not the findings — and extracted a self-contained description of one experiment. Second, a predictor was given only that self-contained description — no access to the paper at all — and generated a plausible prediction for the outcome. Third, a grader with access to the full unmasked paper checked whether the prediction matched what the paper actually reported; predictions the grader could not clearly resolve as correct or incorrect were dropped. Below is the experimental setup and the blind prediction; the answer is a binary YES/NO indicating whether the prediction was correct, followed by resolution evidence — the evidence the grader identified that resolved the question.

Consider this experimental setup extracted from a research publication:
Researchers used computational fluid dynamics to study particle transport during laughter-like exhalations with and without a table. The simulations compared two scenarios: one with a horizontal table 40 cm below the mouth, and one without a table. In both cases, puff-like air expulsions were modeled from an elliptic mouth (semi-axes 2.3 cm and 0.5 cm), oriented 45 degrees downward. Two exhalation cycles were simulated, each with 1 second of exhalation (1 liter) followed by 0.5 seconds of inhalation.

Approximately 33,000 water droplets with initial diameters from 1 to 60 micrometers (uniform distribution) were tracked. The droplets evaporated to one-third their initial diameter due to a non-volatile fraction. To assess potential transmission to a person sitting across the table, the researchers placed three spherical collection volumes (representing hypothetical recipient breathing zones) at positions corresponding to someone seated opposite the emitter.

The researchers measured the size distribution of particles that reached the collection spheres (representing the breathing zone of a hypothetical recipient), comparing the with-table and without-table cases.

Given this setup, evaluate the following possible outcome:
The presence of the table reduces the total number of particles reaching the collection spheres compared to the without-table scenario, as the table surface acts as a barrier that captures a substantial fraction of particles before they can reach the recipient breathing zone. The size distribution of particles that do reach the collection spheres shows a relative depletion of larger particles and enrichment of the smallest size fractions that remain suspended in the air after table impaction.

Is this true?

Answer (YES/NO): NO